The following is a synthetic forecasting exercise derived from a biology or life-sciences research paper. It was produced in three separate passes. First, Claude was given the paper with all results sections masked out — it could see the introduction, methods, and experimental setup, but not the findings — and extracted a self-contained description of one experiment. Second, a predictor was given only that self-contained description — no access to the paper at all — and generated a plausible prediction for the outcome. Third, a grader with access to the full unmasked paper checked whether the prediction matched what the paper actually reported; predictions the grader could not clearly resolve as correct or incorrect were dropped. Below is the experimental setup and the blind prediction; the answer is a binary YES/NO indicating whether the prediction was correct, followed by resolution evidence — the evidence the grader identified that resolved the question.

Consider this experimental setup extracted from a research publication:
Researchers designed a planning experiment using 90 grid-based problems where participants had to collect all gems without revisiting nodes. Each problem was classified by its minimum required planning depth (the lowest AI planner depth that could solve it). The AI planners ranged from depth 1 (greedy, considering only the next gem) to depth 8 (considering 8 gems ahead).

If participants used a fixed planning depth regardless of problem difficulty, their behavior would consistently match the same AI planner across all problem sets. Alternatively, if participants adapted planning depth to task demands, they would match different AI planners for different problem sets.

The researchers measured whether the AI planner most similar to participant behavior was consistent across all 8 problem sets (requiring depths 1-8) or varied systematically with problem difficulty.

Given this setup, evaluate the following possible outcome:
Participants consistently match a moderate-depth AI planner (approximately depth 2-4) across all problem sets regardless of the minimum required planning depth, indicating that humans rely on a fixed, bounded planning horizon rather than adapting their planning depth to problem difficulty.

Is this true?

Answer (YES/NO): NO